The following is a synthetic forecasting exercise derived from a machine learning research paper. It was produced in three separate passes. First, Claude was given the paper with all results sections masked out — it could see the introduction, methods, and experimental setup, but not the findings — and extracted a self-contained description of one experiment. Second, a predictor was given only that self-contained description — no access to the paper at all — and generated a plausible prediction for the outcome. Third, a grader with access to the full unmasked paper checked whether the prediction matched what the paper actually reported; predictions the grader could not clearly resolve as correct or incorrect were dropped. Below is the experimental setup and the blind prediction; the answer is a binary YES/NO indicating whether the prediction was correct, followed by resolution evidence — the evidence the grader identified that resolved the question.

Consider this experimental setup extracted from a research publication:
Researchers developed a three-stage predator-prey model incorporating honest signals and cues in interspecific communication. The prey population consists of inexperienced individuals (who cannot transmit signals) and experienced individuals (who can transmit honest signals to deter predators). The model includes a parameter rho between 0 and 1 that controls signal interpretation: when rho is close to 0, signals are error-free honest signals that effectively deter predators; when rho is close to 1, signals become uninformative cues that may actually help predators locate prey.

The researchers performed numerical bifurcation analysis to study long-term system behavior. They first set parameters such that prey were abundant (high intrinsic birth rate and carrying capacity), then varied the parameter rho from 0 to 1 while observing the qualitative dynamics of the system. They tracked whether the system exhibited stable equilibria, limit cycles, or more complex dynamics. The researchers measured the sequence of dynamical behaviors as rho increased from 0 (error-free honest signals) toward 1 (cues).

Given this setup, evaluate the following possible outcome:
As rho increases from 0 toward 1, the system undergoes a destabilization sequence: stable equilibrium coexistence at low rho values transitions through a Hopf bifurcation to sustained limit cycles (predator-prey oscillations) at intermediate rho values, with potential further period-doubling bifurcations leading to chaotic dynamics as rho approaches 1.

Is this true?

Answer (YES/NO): NO